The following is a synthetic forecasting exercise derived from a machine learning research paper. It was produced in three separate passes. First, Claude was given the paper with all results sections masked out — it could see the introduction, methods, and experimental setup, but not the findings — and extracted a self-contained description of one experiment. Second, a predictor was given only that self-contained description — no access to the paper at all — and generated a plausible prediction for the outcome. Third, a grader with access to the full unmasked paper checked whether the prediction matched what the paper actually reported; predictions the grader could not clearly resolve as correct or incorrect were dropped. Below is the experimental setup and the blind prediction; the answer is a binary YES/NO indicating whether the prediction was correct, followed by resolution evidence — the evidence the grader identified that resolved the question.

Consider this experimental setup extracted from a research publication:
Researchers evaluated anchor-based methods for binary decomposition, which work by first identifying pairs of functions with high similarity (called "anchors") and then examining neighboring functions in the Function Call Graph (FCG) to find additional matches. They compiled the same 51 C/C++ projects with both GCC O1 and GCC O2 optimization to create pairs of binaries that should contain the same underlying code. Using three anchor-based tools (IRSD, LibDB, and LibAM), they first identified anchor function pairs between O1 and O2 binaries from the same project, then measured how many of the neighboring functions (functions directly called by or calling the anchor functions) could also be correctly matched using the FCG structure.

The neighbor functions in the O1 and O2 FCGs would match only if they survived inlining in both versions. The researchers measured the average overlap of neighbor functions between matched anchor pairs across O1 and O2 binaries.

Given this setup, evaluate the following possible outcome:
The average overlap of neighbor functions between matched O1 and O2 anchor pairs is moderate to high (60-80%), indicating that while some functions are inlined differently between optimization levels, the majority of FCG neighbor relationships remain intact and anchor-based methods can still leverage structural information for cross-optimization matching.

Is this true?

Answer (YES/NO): NO